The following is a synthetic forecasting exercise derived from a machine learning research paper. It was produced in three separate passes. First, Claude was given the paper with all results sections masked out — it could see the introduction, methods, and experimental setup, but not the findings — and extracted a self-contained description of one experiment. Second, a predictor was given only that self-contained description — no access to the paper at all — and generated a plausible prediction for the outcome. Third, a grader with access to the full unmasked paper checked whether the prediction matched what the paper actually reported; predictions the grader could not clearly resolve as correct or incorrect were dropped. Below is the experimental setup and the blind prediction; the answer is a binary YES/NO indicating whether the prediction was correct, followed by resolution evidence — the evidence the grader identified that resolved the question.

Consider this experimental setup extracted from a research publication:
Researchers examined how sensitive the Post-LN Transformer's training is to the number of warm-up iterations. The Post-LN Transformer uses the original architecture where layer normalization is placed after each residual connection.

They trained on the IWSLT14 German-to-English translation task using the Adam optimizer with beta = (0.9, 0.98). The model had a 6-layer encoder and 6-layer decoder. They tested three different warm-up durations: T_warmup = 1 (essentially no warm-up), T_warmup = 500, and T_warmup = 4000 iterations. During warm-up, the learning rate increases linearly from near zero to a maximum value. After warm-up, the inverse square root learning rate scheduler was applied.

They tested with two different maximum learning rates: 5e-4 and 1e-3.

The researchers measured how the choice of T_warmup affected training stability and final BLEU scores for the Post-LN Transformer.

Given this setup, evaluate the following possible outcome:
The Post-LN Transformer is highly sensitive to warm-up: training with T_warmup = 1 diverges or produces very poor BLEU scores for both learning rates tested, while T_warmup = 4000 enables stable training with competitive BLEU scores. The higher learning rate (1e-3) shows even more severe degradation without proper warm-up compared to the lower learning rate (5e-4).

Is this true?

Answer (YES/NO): YES